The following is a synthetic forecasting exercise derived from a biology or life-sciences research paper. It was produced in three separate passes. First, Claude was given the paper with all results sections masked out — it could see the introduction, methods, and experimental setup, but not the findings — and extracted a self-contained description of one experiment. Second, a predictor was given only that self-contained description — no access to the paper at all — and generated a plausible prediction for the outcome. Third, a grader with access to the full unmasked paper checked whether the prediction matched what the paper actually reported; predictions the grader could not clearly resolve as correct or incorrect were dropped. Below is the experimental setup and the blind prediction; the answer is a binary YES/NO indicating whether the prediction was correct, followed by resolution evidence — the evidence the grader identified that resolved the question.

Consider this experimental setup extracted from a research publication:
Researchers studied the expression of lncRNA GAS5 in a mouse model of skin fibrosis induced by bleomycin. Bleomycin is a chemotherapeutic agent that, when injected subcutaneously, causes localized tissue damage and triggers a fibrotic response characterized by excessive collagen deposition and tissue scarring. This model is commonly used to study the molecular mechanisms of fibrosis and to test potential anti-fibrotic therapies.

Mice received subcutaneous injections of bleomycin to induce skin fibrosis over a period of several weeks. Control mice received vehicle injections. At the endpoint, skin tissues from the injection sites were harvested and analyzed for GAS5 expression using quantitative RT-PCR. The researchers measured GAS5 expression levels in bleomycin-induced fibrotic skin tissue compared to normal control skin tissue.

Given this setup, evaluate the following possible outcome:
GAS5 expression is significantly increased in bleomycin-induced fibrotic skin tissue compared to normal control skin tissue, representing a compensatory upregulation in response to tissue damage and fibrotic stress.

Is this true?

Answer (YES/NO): NO